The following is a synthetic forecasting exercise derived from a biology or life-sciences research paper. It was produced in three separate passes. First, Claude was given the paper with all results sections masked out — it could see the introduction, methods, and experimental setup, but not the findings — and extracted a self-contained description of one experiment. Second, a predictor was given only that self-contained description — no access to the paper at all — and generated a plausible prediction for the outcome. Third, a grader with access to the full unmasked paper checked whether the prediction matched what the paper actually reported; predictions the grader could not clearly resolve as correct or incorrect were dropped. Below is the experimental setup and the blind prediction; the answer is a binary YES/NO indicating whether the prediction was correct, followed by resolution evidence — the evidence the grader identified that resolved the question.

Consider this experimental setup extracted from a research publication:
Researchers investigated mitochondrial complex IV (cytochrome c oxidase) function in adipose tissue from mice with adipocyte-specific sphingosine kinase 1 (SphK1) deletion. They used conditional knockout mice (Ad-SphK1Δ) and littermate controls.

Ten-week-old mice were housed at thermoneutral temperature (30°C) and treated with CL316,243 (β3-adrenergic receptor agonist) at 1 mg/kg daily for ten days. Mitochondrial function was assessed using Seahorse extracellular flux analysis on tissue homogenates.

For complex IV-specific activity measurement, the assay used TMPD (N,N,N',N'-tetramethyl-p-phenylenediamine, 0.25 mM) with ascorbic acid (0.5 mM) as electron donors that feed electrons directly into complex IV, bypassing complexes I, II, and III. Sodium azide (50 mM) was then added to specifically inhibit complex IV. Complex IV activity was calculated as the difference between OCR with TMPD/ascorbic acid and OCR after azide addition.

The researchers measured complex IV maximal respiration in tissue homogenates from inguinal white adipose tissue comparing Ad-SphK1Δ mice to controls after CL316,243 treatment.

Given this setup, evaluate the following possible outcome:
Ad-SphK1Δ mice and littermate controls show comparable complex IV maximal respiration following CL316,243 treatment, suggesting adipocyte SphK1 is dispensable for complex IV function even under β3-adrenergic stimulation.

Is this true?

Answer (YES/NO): NO